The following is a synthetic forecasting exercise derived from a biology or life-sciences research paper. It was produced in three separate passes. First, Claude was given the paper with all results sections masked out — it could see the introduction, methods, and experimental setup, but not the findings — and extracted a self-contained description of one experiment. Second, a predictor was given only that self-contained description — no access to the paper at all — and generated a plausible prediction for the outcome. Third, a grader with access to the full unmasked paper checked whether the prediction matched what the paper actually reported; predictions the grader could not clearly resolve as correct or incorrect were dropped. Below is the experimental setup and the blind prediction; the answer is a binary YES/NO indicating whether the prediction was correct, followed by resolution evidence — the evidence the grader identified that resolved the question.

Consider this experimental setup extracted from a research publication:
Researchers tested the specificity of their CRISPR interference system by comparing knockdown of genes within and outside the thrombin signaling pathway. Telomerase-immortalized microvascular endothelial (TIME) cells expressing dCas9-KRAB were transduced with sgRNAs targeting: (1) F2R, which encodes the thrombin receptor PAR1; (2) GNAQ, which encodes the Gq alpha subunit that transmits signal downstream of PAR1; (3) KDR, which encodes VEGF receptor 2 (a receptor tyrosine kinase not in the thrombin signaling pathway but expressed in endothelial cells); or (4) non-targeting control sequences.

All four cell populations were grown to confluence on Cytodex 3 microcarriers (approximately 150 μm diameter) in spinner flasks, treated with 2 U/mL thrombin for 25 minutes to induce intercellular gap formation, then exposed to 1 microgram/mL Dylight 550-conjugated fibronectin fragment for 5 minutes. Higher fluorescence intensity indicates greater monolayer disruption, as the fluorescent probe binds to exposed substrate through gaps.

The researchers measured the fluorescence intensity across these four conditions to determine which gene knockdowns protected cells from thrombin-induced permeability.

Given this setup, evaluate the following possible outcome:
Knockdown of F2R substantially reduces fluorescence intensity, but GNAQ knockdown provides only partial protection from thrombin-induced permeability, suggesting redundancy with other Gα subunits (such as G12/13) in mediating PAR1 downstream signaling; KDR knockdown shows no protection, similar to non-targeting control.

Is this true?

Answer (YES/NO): NO